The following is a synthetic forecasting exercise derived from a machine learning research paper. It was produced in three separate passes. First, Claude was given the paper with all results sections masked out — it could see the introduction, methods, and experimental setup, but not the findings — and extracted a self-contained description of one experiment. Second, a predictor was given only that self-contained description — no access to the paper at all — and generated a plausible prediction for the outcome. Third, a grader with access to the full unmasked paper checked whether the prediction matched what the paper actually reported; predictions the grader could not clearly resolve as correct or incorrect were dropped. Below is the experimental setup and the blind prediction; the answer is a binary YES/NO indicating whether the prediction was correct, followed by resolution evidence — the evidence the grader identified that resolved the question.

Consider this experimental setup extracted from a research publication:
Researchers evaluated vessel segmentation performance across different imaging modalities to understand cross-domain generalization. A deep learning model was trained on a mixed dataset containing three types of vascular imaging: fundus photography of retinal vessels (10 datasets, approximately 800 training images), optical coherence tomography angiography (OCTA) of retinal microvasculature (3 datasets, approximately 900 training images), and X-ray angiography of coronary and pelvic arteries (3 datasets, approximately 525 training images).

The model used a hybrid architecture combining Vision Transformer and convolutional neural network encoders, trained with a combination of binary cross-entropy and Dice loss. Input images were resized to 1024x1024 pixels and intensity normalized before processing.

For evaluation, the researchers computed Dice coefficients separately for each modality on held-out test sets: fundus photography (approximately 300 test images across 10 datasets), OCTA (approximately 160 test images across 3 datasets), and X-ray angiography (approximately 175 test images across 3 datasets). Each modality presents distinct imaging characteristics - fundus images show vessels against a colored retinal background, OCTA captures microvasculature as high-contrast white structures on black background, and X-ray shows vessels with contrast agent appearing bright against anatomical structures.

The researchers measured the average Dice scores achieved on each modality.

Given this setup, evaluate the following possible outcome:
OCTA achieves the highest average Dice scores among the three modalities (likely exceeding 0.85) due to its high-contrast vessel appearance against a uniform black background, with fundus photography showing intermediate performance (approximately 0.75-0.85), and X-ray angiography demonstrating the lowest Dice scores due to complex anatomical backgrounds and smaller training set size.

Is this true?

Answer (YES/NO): NO